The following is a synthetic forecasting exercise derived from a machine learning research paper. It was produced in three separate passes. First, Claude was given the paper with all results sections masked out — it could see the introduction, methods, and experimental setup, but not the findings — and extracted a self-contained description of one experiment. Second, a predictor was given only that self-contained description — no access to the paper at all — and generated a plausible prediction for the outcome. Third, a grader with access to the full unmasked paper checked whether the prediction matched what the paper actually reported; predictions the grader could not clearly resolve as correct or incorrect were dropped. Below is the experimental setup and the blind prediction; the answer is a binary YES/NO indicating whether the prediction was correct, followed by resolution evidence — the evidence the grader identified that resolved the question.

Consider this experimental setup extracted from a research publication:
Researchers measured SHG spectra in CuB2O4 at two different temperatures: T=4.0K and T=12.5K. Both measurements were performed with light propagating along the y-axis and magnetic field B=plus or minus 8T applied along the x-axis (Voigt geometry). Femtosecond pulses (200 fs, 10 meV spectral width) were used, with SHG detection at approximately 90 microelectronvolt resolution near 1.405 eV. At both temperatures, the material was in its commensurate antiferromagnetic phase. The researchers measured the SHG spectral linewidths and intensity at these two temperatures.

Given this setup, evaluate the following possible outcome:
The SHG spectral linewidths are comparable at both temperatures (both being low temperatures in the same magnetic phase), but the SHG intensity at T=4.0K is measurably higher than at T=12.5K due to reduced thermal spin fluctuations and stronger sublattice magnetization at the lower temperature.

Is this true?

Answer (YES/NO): NO